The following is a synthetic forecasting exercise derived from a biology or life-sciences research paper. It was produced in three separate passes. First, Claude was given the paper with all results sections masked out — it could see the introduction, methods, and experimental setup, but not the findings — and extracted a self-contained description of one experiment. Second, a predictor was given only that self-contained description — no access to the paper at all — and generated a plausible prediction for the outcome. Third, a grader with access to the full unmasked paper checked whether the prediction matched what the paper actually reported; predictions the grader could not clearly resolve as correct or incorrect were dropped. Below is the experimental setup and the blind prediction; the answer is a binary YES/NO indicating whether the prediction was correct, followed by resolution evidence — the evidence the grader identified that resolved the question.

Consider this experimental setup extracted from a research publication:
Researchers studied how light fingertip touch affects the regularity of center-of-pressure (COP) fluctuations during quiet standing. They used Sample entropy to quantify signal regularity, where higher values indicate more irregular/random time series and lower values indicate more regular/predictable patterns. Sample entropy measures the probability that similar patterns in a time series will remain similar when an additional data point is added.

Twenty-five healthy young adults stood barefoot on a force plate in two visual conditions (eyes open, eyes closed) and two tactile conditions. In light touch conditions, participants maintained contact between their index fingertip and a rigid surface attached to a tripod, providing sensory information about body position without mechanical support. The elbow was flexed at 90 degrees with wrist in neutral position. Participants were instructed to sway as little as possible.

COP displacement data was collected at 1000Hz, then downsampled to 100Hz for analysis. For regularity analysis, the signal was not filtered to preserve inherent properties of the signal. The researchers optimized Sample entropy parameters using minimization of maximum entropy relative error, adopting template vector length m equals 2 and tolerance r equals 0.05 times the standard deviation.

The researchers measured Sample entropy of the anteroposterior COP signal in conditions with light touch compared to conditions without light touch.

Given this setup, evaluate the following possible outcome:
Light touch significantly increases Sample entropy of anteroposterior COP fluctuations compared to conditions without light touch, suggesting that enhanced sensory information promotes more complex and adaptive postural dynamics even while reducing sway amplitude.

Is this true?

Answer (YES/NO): YES